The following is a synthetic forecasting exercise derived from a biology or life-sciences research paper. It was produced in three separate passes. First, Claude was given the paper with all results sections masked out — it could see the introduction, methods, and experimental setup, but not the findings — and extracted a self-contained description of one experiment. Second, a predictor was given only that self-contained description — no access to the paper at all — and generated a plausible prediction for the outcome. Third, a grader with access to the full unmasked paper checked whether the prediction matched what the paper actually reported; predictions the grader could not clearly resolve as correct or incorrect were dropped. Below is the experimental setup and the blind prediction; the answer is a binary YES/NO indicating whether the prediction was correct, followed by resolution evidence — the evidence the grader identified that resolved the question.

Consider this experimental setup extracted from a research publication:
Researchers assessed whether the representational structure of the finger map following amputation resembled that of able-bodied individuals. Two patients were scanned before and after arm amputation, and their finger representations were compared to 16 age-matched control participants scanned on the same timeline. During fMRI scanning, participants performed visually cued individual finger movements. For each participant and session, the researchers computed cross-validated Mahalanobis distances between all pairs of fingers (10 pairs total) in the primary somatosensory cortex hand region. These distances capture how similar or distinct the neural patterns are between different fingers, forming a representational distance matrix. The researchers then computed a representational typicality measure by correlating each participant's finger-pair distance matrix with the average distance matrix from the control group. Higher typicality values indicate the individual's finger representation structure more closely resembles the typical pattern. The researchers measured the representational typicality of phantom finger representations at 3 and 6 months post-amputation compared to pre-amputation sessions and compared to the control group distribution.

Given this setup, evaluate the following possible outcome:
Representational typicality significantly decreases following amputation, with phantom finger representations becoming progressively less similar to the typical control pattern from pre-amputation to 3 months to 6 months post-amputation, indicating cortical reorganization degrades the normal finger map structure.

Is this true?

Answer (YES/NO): NO